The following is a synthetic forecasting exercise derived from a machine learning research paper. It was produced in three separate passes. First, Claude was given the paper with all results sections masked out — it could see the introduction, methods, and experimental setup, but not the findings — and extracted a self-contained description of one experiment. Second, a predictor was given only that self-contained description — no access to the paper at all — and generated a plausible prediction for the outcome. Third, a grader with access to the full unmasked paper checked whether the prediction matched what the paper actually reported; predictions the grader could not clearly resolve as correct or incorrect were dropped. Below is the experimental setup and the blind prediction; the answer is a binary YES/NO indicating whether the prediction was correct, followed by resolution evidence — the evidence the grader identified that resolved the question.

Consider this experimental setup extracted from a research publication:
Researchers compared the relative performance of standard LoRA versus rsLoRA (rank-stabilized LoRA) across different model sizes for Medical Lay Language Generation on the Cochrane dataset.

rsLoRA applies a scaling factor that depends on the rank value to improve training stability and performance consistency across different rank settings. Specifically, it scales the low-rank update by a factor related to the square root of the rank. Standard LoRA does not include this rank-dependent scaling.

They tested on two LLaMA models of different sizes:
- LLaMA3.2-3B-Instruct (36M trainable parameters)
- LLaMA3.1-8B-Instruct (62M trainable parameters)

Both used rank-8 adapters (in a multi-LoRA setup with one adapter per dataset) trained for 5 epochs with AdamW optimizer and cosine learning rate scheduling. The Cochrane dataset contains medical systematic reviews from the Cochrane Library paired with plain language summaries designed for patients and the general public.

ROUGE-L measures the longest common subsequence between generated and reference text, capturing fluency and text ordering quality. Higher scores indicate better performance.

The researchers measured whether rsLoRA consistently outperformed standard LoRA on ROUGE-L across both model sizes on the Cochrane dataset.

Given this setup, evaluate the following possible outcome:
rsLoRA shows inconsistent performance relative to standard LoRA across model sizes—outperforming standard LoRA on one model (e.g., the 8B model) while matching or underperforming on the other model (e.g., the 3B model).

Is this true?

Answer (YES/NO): NO